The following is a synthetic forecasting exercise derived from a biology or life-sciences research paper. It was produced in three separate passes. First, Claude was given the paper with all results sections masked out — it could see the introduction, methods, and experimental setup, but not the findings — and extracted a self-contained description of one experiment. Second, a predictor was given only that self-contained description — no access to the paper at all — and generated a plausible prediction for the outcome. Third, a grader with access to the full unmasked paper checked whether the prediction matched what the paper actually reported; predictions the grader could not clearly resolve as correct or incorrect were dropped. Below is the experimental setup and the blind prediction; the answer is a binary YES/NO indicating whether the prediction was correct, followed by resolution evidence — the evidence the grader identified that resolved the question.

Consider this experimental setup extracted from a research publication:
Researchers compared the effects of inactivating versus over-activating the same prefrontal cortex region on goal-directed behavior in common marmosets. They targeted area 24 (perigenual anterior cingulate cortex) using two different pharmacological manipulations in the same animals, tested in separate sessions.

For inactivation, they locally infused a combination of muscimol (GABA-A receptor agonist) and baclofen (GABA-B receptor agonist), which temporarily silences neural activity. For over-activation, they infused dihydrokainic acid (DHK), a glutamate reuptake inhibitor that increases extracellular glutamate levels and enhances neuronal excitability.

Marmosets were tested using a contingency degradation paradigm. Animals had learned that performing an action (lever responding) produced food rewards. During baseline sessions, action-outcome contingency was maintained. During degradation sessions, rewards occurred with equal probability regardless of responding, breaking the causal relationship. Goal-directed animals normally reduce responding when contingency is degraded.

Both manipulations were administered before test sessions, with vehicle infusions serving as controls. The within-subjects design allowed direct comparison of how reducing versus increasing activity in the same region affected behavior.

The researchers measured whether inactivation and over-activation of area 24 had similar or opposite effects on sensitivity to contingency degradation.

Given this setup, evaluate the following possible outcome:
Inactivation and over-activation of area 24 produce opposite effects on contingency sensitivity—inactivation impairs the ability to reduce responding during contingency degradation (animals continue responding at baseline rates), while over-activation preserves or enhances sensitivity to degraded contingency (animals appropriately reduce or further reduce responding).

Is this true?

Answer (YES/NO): NO